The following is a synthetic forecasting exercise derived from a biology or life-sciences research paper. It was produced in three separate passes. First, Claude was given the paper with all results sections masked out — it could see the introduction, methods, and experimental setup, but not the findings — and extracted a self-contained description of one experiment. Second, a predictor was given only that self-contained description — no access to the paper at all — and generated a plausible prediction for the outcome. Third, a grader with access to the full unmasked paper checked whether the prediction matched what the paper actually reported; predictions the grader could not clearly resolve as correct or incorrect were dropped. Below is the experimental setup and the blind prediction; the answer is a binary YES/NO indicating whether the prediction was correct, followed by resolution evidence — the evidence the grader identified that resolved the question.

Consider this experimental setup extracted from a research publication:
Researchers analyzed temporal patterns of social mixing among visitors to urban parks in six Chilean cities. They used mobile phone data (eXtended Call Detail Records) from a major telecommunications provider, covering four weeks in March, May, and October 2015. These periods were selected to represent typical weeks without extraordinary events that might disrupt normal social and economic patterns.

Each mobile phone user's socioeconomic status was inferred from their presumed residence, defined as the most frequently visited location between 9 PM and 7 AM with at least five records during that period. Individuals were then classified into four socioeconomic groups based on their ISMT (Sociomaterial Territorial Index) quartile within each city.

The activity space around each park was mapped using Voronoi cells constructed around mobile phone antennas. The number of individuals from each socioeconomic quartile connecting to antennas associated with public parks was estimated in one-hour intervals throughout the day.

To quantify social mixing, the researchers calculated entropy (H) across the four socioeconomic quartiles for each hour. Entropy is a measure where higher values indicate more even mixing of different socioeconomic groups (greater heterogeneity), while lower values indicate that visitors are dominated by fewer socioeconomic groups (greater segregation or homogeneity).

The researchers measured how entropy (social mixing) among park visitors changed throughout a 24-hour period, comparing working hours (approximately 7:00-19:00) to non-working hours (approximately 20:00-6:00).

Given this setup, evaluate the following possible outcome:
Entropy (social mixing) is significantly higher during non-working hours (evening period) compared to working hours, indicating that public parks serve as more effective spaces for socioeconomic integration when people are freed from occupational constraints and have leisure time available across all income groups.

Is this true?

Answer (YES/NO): NO